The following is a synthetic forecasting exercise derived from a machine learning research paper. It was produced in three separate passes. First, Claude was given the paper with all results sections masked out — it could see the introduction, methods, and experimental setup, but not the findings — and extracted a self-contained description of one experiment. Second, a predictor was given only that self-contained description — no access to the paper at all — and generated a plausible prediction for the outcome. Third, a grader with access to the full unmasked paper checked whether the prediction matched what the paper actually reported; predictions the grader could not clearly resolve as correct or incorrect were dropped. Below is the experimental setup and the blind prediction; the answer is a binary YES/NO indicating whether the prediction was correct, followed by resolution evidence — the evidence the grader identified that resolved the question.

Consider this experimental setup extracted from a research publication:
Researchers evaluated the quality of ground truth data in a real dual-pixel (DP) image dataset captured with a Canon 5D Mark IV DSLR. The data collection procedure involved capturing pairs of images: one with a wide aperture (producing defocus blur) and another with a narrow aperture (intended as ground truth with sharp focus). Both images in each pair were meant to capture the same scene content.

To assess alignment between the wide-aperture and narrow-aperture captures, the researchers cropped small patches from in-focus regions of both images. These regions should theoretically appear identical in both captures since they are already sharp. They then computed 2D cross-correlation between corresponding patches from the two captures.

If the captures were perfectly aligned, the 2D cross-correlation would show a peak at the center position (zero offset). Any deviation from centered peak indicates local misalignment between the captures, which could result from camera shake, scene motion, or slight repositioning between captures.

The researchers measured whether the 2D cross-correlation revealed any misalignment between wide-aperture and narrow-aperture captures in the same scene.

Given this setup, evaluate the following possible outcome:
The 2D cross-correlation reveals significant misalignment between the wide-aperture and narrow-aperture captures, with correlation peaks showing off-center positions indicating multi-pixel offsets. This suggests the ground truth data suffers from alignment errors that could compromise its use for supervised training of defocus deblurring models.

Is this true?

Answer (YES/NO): NO